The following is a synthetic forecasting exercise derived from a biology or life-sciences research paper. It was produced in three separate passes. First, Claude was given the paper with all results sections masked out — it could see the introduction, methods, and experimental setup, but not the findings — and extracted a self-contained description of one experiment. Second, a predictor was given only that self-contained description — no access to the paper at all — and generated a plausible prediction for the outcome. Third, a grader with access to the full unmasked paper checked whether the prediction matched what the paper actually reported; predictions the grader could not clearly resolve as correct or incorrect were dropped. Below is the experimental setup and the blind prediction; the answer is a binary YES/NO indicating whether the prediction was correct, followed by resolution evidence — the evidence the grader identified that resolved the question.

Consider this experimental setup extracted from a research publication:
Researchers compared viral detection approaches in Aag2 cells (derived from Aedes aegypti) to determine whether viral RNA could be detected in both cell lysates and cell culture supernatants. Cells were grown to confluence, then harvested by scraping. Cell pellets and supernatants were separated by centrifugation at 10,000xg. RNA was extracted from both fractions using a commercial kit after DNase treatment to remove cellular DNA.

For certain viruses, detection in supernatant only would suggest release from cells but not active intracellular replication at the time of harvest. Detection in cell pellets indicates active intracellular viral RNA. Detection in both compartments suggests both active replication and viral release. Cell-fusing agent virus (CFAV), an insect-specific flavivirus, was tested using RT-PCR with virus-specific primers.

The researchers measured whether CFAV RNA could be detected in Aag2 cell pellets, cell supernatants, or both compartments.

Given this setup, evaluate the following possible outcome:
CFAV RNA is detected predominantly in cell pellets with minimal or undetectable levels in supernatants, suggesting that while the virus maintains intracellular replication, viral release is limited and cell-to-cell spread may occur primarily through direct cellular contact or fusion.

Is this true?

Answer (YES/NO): NO